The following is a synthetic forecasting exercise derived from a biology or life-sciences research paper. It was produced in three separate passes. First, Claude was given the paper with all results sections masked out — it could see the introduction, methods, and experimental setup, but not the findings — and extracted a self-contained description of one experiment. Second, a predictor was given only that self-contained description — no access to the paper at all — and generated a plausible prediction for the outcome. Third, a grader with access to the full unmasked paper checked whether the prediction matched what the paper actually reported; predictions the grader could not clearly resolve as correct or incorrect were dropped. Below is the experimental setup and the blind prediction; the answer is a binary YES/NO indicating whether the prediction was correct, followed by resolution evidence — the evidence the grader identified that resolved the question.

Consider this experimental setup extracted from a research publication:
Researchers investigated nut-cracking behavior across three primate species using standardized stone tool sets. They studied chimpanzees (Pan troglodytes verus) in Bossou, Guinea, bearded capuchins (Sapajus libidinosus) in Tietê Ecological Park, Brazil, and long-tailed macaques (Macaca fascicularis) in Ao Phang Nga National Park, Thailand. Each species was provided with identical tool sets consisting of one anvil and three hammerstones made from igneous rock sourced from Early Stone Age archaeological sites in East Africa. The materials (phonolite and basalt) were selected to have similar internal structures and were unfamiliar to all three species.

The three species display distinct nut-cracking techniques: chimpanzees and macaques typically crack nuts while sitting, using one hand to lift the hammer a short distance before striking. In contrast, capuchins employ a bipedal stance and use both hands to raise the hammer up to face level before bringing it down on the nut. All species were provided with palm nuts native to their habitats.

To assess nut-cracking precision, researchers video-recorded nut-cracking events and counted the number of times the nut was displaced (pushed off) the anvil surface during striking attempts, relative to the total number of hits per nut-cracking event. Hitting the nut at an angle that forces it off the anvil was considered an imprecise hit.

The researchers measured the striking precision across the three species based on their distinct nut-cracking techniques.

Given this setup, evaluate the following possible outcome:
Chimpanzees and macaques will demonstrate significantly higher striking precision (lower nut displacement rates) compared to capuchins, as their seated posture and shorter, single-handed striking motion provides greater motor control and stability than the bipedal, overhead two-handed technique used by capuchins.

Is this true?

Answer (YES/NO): YES